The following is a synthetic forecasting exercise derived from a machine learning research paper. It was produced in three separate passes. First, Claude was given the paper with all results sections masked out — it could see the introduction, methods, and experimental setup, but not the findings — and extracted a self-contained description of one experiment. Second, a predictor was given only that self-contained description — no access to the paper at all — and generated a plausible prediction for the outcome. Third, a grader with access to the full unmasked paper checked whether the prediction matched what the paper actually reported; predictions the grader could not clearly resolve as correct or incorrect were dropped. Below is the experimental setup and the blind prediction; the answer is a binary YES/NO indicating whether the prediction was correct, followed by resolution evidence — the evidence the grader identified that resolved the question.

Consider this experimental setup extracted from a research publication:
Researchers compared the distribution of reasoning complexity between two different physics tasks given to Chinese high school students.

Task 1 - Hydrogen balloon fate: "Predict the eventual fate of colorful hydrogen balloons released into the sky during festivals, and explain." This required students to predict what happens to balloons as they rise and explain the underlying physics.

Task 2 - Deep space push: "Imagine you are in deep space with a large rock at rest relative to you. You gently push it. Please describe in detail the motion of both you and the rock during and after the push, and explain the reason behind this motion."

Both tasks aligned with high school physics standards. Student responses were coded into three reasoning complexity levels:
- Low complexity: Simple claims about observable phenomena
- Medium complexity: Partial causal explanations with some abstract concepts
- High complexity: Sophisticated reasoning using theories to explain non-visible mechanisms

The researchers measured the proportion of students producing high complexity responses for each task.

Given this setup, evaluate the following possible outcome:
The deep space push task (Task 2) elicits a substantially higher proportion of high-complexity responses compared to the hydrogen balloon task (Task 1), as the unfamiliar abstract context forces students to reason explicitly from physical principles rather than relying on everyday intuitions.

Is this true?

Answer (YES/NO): NO